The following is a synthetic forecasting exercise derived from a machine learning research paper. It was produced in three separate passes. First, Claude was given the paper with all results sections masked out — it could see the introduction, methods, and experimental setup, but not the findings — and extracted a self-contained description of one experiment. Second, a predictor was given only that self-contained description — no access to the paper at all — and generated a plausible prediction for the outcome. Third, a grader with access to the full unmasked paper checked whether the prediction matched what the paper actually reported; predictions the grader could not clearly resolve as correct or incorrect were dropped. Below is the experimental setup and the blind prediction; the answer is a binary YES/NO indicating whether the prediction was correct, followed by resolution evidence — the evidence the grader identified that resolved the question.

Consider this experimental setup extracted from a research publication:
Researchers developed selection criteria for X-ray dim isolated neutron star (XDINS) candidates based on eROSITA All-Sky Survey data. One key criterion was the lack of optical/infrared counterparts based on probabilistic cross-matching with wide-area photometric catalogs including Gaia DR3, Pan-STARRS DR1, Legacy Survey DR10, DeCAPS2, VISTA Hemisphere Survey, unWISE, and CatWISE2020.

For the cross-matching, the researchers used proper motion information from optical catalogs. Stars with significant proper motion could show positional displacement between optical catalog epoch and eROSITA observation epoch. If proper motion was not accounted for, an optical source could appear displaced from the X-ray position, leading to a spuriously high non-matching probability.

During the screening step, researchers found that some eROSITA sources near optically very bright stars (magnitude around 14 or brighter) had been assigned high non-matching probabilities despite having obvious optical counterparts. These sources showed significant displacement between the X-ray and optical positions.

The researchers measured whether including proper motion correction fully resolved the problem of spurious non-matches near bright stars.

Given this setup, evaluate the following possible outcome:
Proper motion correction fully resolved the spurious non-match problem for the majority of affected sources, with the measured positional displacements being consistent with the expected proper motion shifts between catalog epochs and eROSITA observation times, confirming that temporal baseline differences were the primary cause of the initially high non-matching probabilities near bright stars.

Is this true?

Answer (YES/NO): NO